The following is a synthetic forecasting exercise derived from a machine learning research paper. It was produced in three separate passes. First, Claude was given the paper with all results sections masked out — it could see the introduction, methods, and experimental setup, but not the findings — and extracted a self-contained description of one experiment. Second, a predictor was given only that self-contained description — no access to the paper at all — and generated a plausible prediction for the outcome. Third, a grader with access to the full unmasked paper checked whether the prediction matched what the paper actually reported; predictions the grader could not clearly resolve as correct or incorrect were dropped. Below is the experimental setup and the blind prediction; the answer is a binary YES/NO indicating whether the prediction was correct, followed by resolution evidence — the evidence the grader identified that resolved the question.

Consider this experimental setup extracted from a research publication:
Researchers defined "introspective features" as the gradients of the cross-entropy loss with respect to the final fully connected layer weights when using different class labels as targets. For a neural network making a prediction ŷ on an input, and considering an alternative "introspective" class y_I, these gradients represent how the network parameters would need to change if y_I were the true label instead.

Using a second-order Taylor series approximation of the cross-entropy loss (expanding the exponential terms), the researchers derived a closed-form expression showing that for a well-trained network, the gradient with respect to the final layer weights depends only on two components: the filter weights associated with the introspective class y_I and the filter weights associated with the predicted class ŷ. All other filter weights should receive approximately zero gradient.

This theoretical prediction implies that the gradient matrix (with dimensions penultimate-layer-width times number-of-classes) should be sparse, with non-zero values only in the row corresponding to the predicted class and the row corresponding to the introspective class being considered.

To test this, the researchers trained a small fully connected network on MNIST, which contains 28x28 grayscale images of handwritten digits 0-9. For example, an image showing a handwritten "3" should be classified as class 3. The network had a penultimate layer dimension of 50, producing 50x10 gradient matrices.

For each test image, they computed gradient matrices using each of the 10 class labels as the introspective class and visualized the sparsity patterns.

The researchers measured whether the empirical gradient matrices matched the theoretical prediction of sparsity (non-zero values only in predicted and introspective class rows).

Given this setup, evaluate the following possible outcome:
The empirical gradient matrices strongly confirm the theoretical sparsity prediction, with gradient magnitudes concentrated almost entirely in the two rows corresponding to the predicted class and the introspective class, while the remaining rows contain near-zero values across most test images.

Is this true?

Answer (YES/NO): YES